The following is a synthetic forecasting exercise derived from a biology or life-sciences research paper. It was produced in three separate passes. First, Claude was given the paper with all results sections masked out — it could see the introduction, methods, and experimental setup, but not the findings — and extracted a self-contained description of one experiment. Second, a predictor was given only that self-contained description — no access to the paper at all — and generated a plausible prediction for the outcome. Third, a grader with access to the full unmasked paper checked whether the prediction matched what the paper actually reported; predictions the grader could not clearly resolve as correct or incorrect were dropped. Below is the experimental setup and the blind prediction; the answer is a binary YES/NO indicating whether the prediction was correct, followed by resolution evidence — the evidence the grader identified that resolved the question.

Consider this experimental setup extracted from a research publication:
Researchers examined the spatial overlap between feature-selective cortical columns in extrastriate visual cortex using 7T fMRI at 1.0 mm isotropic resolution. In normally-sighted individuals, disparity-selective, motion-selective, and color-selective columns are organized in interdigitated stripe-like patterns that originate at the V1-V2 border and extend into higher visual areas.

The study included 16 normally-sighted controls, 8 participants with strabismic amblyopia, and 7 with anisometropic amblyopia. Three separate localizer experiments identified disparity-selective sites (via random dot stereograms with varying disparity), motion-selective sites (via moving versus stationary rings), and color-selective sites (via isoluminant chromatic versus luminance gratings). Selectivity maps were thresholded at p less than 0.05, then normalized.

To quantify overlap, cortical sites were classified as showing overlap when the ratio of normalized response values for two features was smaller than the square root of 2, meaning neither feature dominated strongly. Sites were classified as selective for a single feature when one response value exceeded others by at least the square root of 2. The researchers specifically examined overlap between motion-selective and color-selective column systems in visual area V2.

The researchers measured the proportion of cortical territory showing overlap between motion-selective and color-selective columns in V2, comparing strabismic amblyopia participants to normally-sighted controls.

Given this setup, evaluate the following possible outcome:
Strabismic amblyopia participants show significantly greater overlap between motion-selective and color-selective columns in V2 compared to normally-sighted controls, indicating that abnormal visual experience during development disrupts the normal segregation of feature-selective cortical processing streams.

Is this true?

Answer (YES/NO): YES